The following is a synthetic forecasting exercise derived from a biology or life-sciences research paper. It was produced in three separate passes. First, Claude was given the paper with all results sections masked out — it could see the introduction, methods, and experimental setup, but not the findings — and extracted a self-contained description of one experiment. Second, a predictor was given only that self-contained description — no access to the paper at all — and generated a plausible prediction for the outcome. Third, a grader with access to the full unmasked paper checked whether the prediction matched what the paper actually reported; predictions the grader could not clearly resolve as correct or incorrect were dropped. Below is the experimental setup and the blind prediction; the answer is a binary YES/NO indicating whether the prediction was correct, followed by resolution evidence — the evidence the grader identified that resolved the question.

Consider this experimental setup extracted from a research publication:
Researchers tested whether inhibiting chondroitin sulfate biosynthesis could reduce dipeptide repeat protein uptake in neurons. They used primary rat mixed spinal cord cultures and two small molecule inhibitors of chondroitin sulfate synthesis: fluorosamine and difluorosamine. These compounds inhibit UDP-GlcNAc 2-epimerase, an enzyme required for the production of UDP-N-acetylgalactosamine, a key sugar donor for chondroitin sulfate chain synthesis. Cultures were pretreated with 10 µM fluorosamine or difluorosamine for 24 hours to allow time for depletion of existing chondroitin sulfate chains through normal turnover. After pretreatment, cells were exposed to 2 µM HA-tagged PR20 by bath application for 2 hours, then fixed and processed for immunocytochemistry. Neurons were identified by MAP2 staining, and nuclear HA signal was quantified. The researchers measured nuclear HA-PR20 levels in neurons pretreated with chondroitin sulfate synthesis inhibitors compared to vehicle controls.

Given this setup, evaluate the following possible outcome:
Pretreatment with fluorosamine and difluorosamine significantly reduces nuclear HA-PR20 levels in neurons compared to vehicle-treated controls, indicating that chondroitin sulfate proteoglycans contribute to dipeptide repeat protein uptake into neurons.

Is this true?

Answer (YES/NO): YES